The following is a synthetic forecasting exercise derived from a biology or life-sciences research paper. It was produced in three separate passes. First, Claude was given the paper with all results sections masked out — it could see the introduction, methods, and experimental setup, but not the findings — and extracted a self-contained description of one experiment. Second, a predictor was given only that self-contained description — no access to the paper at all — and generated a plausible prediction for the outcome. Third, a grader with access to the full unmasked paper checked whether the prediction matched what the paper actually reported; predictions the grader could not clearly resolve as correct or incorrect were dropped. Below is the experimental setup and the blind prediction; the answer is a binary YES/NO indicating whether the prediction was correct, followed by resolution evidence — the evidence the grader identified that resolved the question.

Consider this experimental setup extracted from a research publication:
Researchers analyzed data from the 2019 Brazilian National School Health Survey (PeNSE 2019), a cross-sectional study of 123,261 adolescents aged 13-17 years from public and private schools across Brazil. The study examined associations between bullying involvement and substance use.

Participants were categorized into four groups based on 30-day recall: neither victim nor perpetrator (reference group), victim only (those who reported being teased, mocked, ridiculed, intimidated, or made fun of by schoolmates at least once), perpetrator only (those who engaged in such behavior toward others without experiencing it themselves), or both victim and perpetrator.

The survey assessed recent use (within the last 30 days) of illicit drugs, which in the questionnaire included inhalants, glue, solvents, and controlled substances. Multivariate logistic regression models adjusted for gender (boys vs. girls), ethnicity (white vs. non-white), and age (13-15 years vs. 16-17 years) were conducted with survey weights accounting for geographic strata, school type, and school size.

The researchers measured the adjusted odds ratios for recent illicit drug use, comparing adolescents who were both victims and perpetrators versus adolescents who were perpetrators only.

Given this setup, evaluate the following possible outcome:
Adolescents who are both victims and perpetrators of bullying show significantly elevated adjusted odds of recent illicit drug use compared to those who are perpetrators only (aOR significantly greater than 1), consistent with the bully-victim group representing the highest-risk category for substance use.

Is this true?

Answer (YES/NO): NO